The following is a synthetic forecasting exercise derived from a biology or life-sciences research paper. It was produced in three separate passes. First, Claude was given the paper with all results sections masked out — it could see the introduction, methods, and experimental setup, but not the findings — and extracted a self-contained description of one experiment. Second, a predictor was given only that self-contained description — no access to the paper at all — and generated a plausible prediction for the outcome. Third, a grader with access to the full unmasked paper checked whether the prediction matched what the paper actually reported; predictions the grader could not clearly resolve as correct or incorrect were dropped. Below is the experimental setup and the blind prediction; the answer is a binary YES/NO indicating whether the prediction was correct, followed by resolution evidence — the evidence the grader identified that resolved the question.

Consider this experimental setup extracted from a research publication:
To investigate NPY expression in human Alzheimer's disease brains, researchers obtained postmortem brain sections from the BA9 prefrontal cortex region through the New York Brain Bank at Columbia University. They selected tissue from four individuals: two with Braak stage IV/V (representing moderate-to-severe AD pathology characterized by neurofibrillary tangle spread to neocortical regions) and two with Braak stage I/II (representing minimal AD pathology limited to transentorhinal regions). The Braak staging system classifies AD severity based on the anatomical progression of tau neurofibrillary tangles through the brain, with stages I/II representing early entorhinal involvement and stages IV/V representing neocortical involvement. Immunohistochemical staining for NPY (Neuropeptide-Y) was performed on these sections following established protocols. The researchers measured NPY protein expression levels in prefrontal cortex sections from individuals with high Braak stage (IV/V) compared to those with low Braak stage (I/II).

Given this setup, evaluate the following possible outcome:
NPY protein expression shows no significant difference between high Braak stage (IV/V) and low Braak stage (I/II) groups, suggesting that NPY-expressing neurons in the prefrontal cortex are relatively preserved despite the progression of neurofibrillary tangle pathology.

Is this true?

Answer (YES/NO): NO